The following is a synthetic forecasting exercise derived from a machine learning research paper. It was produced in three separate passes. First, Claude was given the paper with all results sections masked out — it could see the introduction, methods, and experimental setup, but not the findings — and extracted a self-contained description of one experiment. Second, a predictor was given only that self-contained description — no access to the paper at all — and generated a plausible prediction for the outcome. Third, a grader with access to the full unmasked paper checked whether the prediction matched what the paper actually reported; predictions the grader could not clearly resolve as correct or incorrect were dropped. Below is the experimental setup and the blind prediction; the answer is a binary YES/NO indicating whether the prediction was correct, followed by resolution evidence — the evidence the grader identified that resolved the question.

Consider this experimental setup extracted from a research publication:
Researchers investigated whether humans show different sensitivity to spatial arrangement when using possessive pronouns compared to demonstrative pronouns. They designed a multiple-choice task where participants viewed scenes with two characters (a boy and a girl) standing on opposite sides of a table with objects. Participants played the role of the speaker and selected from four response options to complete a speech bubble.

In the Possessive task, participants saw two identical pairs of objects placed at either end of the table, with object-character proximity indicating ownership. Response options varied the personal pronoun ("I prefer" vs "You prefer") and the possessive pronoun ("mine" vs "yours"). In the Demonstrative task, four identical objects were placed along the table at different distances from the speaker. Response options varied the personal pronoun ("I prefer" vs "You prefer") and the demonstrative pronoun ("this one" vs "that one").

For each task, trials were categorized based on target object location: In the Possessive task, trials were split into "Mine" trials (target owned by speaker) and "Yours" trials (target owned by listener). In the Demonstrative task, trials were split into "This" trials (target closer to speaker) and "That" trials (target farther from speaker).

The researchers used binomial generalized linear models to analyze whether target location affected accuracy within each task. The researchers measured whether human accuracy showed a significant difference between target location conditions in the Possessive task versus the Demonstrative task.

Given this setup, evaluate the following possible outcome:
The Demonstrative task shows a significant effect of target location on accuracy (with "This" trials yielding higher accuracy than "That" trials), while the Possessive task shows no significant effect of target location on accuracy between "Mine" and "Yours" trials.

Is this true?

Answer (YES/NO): YES